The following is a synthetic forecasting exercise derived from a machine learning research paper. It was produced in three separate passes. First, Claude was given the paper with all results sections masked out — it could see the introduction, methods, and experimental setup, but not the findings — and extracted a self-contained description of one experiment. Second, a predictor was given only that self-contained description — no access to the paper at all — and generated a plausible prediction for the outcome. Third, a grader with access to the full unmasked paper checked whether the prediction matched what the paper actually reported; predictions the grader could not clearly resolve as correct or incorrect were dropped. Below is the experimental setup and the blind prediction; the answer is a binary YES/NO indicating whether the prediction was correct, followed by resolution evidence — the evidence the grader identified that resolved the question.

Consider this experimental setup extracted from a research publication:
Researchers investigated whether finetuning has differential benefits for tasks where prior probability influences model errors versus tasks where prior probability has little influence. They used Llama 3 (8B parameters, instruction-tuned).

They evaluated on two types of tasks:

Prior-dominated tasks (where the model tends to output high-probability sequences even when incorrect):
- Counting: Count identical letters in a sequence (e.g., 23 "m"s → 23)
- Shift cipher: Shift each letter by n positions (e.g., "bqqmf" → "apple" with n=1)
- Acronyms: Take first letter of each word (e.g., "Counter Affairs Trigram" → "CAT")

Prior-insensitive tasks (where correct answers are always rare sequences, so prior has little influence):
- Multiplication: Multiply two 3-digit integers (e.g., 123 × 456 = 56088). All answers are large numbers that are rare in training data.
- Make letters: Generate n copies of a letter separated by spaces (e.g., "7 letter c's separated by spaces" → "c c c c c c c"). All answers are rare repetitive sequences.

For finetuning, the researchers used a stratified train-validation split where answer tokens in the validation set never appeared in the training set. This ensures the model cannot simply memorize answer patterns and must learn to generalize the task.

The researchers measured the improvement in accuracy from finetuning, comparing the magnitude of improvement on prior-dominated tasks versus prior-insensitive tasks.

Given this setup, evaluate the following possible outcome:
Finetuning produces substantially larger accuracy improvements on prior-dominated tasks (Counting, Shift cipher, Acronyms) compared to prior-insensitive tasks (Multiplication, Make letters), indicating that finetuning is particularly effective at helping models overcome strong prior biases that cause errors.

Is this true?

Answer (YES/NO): YES